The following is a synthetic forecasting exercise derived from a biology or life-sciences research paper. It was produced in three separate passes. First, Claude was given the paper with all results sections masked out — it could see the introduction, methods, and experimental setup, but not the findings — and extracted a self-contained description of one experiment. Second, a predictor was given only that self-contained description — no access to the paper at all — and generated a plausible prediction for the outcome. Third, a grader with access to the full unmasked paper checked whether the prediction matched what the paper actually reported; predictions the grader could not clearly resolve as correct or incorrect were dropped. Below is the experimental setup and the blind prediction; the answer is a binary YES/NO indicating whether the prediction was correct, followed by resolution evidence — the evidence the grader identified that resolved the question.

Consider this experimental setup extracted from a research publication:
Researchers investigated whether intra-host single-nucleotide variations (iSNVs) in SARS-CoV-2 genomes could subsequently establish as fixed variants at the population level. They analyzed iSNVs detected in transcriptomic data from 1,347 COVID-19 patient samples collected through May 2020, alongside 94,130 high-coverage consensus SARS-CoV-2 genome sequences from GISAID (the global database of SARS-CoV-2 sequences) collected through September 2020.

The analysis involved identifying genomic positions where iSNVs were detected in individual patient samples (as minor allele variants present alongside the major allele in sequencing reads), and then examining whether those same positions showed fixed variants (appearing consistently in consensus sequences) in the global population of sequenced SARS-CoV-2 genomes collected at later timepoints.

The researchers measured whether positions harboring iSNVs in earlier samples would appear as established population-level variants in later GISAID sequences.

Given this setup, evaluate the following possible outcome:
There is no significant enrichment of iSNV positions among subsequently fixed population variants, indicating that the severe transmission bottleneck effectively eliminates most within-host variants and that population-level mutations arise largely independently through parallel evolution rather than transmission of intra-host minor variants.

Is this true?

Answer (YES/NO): NO